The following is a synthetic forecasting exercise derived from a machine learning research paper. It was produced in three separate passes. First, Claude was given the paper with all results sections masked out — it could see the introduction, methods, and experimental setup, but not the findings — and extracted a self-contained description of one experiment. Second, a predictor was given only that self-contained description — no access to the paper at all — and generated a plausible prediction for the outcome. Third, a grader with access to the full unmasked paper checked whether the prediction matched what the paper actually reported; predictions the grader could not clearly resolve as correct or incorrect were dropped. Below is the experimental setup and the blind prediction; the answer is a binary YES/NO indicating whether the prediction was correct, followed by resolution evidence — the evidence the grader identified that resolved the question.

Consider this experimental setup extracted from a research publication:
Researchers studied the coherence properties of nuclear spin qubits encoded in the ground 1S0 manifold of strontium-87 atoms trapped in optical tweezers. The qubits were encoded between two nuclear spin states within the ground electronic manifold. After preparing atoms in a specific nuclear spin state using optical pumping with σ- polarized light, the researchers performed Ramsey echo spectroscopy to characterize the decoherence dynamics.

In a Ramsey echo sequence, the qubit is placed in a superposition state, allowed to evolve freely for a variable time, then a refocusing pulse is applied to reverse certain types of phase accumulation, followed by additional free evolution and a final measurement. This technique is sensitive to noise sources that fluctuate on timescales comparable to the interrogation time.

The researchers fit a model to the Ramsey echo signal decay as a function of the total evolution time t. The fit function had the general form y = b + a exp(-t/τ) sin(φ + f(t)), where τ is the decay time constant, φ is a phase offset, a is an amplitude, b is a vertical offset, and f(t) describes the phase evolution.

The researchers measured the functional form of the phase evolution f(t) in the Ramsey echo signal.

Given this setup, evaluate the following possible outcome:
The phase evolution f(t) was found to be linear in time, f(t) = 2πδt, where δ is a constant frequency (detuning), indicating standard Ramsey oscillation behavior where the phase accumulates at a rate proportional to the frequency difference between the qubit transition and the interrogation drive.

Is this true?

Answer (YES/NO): NO